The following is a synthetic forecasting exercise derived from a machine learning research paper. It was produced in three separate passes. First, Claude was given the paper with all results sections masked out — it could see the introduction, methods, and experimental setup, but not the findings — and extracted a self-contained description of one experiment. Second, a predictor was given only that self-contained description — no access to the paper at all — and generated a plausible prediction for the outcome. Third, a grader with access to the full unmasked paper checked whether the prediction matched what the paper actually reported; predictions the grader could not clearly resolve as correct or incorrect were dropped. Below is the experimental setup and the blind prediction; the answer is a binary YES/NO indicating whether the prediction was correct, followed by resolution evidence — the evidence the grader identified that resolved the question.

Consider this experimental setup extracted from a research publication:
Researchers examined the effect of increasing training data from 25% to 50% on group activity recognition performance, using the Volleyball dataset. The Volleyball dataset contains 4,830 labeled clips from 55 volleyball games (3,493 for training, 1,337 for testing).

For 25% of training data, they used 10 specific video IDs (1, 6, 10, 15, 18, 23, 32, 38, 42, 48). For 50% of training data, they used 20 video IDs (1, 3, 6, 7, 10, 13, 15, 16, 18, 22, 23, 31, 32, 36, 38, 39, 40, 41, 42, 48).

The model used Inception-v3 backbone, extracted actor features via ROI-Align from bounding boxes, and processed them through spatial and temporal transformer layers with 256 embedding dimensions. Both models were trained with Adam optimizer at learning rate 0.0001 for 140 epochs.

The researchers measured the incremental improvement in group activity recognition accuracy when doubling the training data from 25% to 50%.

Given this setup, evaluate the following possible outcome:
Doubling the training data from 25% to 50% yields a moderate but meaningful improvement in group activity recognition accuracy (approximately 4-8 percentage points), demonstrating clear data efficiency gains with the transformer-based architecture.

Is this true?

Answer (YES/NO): NO